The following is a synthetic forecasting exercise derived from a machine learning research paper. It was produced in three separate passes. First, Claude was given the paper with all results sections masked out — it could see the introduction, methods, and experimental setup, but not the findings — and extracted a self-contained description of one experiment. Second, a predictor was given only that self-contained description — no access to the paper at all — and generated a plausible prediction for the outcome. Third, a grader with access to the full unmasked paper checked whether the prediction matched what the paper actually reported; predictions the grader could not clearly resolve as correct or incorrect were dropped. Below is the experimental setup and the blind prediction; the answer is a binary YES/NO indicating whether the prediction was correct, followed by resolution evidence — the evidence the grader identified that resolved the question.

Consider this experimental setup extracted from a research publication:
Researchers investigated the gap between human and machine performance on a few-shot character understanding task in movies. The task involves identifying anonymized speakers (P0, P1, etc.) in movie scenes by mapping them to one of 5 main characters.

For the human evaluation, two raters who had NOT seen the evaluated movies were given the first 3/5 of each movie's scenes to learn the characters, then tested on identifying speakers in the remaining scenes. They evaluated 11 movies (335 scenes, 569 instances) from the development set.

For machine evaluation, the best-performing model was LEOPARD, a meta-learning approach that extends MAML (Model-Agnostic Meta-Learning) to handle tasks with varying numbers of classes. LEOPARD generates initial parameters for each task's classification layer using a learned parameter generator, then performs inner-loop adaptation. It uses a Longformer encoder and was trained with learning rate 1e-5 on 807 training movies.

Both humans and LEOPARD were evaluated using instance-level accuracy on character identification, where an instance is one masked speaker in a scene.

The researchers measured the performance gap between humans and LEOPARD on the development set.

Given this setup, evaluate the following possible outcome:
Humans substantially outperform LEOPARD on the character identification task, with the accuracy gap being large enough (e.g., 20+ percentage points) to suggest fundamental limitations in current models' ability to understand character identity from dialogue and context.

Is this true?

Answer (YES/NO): YES